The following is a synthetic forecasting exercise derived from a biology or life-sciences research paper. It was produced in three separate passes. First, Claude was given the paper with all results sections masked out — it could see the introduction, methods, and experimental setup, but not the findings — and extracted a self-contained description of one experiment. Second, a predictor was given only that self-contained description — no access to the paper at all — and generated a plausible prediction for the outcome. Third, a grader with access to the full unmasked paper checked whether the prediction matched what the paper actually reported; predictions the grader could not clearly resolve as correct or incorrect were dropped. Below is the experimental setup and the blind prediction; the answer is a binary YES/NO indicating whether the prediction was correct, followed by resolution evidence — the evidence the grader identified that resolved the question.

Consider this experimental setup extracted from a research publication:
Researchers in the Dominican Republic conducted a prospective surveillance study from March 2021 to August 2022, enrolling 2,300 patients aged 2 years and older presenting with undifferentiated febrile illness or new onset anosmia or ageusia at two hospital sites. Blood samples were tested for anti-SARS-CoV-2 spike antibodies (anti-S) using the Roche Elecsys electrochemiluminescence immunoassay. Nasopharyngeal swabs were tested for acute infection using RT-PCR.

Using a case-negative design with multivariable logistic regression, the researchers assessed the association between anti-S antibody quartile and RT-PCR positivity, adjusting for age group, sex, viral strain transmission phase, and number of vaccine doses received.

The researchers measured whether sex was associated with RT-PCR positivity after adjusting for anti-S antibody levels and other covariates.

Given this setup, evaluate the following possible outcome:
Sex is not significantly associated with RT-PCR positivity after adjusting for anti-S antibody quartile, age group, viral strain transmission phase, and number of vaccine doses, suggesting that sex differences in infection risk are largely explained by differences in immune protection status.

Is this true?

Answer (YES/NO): YES